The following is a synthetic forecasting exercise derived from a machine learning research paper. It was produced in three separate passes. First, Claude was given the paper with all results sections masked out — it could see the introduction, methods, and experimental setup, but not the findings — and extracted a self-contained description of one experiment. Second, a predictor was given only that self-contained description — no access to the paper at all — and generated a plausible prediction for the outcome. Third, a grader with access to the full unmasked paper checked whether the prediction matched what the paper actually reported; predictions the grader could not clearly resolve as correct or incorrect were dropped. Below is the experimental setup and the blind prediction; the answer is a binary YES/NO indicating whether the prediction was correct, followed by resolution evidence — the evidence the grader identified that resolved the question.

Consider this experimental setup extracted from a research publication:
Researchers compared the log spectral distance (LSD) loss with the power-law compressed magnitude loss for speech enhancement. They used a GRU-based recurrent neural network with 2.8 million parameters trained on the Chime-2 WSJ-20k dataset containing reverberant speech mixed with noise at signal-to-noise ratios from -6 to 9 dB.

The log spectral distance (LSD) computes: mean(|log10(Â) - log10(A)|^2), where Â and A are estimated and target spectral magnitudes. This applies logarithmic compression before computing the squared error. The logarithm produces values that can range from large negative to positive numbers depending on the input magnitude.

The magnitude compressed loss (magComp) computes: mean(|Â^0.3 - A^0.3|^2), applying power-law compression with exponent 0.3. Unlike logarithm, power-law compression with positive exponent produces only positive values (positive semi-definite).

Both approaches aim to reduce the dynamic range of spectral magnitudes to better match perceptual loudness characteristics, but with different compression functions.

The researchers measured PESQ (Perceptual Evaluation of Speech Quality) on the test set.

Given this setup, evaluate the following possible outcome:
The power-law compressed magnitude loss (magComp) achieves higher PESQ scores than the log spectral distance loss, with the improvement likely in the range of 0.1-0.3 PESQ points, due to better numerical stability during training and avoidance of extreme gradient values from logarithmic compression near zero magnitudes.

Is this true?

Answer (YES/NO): YES